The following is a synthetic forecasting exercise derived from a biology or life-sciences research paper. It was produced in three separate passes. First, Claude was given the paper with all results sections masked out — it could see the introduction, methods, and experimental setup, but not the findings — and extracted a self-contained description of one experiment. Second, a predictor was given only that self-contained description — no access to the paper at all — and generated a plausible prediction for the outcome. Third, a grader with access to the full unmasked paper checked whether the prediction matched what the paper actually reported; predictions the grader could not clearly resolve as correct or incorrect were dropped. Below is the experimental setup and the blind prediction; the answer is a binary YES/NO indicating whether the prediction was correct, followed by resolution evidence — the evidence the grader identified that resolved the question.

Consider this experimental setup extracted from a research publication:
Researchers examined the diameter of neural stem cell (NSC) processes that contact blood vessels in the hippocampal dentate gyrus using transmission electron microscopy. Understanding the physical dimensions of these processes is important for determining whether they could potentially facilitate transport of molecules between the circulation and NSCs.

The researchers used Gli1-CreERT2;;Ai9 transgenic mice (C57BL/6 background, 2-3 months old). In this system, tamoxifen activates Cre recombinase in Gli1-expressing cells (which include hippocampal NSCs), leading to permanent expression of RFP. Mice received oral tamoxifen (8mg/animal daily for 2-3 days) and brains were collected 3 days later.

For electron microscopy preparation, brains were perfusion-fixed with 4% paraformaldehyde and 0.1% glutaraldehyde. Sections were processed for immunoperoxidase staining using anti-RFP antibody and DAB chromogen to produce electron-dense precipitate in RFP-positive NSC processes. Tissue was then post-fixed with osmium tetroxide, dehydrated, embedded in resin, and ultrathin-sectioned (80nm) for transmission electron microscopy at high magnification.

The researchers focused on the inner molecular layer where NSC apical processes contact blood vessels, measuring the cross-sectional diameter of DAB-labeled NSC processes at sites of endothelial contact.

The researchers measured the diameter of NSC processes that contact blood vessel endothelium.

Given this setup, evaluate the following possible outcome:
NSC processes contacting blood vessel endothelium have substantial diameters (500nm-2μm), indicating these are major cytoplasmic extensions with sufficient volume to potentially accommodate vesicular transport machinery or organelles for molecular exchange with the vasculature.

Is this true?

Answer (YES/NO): NO